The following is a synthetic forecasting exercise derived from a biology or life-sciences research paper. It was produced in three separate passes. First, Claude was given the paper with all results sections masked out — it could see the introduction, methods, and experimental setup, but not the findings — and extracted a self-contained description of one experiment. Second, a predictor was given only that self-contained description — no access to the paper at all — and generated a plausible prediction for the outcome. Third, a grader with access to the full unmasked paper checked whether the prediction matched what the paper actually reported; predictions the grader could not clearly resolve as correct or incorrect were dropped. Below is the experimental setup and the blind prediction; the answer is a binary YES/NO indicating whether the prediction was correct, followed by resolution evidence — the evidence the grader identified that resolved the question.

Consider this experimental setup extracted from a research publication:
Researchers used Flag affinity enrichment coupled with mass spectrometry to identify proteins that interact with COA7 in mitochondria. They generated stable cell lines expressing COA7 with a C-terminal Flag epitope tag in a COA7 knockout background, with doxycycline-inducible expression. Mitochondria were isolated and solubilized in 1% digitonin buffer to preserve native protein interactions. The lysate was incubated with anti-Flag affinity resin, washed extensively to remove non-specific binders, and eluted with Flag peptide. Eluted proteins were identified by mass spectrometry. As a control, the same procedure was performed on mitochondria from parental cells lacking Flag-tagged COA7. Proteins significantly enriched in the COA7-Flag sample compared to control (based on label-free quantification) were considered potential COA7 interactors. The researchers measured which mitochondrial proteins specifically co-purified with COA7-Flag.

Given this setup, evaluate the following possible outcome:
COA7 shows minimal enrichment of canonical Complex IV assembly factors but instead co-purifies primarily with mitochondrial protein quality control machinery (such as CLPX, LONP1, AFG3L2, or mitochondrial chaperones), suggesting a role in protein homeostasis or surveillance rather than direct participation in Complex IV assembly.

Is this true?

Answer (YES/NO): NO